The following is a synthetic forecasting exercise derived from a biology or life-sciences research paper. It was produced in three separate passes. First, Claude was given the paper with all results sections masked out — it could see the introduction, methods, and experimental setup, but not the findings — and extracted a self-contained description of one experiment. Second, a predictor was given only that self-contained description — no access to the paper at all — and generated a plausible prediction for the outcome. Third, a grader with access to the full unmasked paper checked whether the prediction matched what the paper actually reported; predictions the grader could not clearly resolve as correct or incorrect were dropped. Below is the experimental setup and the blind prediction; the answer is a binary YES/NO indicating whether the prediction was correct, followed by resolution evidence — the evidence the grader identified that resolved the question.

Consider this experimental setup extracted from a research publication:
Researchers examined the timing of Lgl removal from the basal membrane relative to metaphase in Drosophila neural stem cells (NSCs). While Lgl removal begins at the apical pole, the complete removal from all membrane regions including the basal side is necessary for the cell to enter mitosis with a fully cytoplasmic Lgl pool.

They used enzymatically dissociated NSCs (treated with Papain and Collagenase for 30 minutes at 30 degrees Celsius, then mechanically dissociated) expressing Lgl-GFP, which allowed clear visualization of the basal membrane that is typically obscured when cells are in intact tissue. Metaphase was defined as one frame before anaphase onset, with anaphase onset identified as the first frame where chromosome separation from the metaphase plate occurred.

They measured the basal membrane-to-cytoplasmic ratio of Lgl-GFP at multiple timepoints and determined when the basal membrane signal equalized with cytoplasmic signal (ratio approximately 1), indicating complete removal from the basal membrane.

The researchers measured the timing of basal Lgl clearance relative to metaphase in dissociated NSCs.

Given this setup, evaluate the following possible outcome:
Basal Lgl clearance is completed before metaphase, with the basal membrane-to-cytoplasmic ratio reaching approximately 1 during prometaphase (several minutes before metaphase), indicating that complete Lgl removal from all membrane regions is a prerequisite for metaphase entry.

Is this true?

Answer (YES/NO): NO